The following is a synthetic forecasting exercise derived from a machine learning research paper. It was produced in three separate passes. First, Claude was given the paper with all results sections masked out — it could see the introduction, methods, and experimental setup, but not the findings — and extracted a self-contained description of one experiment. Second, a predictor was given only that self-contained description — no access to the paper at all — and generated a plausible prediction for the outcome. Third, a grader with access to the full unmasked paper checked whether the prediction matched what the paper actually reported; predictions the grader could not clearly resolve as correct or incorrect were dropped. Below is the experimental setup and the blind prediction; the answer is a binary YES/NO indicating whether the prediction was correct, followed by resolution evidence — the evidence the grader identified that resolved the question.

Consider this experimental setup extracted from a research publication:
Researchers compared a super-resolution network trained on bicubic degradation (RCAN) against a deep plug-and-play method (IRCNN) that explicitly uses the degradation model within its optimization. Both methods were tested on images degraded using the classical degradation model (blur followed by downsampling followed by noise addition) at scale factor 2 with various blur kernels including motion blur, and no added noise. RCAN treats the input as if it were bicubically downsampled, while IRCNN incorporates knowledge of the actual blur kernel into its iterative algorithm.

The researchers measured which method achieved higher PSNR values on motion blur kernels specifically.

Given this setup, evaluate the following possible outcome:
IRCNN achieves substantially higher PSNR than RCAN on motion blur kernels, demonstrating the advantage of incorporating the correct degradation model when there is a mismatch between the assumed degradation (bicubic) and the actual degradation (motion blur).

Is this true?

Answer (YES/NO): YES